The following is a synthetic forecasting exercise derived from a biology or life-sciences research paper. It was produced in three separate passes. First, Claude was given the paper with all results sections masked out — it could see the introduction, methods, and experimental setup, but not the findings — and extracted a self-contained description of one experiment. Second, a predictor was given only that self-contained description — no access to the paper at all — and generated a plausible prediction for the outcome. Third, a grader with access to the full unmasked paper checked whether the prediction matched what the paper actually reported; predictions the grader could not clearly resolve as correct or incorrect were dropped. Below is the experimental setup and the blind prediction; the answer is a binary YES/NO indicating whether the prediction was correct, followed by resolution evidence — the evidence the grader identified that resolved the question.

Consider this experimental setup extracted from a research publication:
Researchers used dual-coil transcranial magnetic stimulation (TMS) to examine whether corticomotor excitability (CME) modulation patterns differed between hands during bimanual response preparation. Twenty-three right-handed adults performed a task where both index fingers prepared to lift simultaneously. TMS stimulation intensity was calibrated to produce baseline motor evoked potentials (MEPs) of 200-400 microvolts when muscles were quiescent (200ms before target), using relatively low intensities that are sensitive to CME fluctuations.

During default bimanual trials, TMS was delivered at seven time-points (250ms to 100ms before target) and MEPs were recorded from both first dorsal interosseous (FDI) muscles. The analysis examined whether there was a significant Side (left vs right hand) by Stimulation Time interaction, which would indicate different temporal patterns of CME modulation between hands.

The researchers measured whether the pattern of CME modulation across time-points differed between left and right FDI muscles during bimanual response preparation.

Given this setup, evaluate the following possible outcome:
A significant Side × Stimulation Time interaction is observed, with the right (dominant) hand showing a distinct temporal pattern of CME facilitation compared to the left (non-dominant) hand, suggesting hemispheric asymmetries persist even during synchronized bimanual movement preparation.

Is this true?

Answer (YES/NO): NO